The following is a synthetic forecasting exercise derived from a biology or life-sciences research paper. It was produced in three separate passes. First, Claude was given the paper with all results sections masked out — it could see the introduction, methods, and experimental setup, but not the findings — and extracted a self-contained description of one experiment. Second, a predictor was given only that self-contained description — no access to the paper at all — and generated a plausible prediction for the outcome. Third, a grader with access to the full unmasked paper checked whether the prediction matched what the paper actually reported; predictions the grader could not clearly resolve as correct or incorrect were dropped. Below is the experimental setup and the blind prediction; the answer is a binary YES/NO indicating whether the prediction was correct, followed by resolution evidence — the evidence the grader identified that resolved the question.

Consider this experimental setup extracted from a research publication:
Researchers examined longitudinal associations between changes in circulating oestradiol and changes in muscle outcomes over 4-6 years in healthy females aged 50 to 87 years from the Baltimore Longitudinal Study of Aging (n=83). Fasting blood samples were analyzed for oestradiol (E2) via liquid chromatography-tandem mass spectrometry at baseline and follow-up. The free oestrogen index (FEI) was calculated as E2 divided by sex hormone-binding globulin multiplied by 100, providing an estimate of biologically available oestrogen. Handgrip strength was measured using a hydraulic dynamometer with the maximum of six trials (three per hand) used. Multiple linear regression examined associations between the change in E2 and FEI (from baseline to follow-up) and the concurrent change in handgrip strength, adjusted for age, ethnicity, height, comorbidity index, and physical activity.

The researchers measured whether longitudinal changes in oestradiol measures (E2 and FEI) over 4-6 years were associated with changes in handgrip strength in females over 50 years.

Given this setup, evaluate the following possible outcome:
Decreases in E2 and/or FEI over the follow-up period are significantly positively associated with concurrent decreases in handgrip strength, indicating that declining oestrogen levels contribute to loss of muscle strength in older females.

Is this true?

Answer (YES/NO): YES